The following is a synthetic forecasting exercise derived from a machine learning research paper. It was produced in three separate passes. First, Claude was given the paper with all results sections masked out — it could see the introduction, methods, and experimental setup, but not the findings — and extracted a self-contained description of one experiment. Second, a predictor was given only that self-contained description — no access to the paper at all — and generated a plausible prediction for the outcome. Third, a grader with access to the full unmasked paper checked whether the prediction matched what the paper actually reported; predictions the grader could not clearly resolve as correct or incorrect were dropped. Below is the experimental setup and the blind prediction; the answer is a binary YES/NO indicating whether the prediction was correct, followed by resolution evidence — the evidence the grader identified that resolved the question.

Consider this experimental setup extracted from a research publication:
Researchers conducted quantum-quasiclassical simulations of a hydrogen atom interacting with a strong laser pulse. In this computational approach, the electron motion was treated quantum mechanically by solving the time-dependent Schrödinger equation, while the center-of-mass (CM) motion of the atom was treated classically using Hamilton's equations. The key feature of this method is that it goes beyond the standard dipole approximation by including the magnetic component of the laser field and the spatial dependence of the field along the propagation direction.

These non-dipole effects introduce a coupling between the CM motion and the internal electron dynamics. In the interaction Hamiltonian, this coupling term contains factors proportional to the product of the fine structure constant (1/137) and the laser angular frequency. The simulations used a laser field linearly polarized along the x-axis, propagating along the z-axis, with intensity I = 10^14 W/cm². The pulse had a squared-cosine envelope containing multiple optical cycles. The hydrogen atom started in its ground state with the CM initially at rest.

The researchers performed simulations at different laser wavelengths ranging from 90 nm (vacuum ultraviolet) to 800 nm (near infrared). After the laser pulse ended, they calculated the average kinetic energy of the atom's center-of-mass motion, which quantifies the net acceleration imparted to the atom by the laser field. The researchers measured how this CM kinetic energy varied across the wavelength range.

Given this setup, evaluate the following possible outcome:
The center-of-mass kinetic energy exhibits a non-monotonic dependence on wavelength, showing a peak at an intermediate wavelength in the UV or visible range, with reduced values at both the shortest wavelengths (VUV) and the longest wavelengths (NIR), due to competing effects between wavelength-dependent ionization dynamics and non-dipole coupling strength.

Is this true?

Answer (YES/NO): NO